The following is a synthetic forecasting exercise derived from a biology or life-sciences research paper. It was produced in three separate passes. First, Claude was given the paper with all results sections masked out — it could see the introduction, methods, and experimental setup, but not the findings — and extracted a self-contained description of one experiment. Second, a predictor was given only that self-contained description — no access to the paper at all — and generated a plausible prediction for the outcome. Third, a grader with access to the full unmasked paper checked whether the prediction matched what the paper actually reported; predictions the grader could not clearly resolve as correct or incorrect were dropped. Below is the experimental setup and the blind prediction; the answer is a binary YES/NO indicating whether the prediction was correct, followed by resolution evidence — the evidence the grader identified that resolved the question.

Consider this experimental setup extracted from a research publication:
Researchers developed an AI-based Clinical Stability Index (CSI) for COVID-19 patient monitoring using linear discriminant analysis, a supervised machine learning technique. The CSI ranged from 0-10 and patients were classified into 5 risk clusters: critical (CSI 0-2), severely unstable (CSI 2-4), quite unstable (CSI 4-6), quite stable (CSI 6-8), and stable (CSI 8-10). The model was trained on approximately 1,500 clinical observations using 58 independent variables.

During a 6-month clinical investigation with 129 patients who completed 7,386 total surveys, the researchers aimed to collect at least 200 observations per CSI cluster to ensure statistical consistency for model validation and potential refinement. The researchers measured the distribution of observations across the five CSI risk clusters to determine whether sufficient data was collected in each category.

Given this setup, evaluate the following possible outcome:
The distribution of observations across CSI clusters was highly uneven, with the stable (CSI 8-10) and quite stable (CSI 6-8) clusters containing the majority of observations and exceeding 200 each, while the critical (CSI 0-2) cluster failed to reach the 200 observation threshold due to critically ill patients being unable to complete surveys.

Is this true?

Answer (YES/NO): NO